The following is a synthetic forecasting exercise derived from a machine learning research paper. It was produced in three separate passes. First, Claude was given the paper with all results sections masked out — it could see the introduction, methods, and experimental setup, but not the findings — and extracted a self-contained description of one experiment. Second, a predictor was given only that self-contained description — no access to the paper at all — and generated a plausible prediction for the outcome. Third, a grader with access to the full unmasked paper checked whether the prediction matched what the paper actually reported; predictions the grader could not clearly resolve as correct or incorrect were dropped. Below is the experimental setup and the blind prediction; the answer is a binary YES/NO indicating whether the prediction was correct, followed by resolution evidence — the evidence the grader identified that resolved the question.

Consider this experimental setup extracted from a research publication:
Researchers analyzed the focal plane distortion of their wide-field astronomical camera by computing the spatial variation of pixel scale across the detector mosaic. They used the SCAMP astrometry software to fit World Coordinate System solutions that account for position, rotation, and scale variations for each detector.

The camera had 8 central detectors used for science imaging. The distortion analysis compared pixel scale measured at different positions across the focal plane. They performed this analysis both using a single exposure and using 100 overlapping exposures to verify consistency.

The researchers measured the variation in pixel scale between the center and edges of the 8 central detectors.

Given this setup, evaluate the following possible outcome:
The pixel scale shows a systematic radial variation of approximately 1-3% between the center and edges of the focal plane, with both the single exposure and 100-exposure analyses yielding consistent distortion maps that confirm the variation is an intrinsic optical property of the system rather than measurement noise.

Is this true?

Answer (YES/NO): NO